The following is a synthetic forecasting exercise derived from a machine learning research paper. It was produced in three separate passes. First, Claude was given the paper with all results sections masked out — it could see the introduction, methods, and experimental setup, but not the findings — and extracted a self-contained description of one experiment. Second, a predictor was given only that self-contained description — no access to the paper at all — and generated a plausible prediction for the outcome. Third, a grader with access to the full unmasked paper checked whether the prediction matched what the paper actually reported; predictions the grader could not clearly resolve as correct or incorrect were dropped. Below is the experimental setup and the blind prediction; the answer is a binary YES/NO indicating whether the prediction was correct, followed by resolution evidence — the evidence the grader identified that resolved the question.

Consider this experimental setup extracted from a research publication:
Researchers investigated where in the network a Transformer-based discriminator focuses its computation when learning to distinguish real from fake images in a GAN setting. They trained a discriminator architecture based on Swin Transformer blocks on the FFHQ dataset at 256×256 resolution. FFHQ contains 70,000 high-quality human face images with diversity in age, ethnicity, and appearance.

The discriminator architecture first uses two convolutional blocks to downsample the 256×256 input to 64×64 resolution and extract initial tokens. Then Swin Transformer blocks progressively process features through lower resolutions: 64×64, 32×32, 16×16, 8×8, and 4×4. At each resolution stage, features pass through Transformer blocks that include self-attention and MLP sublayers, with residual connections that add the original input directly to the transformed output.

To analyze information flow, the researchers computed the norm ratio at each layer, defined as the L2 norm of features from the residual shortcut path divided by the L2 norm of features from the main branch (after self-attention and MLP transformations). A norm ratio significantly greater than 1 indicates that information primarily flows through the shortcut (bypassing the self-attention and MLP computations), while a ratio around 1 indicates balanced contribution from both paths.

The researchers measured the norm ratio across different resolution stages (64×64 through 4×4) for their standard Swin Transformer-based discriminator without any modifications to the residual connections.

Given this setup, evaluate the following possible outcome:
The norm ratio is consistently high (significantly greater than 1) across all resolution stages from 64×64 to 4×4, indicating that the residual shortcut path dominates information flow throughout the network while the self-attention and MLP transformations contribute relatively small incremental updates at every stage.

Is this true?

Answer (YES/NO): NO